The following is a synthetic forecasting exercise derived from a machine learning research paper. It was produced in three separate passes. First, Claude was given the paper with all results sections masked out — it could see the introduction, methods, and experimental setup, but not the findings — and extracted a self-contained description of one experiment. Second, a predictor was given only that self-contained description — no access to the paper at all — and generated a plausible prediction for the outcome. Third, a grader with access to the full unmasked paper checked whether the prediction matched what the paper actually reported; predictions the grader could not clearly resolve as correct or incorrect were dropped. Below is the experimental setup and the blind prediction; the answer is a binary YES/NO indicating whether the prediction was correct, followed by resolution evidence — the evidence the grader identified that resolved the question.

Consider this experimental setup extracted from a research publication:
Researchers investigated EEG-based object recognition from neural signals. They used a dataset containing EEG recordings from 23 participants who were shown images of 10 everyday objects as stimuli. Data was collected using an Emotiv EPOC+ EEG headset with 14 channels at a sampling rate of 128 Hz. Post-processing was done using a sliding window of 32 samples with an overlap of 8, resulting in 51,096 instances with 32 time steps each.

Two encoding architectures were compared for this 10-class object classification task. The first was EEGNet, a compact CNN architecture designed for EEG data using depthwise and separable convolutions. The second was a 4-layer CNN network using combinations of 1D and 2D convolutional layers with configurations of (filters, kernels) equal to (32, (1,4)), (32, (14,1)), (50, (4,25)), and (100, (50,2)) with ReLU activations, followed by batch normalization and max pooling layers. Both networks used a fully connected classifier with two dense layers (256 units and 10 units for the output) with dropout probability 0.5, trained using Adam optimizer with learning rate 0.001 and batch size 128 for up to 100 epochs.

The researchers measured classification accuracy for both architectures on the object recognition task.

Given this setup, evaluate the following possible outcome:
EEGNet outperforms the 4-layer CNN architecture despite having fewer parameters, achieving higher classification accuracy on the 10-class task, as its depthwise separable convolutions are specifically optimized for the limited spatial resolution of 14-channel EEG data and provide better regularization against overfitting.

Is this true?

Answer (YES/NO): NO